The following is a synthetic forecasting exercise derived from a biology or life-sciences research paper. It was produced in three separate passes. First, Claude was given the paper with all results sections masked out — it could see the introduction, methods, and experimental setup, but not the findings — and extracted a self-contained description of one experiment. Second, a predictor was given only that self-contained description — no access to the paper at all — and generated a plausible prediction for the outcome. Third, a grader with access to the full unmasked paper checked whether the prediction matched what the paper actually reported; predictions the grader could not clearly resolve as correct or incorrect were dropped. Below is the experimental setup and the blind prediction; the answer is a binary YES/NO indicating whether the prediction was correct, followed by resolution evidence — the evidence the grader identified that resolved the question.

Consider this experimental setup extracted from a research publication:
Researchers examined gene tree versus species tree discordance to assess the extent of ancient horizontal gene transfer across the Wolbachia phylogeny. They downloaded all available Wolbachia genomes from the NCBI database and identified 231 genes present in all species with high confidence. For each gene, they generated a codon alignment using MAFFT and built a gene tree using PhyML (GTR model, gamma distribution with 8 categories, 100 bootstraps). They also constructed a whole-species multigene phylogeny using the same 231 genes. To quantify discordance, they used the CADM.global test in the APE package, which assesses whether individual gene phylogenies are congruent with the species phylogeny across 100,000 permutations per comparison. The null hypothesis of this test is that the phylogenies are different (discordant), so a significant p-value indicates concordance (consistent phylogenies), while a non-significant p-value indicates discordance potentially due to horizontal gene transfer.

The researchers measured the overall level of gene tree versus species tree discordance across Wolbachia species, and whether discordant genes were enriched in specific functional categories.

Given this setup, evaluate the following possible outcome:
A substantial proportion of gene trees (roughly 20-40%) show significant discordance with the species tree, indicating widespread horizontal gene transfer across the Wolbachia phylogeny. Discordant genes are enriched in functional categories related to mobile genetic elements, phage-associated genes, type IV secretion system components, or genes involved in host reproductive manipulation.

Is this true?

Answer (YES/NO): NO